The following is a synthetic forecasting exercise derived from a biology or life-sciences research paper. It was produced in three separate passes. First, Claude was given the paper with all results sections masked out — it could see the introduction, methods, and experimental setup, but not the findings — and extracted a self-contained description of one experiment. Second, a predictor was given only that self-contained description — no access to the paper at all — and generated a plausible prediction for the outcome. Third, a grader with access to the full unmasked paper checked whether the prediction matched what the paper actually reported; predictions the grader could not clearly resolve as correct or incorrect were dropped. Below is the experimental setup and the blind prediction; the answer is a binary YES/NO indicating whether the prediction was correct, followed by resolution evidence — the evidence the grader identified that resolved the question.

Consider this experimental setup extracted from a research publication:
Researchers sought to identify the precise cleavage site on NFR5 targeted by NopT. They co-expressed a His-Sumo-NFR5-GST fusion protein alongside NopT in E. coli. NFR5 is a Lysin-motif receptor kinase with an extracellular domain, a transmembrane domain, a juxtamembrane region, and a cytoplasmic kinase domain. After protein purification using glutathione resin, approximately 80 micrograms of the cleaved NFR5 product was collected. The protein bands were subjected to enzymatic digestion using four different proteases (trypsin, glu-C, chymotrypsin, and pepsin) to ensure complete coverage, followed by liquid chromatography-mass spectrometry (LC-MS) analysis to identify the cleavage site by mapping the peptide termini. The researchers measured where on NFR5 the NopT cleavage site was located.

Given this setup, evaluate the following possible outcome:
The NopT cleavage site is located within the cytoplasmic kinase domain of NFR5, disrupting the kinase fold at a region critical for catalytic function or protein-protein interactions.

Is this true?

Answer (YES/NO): NO